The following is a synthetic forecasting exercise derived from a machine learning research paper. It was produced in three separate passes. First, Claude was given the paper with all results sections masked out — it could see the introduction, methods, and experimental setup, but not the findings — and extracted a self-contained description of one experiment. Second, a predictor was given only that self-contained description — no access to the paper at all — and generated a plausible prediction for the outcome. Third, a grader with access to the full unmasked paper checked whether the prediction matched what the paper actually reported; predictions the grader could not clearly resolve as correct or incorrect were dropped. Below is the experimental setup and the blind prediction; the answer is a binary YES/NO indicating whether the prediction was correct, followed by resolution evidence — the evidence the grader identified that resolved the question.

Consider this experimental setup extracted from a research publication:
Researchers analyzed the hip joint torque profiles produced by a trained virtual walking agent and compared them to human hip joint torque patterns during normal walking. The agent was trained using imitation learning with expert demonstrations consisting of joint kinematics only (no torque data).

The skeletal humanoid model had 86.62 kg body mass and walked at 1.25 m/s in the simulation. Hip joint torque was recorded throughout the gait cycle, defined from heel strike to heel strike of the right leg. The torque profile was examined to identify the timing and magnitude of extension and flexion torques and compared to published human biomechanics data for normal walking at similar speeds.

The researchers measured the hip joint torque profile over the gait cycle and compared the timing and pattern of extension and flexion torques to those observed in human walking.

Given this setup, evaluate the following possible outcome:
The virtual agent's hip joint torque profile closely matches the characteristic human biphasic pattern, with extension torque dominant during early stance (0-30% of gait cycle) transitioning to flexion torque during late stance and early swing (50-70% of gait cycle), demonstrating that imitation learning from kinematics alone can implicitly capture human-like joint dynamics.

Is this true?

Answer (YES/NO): NO